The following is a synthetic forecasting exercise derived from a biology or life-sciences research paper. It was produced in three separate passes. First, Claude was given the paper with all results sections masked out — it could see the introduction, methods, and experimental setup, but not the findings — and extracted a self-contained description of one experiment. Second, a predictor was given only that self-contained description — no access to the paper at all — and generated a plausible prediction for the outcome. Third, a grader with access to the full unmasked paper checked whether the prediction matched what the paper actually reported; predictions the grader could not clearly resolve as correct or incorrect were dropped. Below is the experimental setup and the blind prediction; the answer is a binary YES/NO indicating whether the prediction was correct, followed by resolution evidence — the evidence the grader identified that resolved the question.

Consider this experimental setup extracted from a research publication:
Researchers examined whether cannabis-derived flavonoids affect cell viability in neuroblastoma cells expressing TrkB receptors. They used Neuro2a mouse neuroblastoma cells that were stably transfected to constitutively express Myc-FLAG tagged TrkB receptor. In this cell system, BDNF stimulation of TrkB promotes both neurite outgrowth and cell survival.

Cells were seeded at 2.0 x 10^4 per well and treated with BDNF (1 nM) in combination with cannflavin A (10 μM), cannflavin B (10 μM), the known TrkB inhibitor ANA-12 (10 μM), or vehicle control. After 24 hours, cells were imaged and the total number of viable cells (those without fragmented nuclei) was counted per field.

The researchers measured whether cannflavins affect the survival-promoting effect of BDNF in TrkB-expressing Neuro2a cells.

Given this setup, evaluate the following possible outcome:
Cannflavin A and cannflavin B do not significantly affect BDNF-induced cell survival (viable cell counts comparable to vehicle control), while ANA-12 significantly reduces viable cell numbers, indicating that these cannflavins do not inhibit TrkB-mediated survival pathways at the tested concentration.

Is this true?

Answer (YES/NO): NO